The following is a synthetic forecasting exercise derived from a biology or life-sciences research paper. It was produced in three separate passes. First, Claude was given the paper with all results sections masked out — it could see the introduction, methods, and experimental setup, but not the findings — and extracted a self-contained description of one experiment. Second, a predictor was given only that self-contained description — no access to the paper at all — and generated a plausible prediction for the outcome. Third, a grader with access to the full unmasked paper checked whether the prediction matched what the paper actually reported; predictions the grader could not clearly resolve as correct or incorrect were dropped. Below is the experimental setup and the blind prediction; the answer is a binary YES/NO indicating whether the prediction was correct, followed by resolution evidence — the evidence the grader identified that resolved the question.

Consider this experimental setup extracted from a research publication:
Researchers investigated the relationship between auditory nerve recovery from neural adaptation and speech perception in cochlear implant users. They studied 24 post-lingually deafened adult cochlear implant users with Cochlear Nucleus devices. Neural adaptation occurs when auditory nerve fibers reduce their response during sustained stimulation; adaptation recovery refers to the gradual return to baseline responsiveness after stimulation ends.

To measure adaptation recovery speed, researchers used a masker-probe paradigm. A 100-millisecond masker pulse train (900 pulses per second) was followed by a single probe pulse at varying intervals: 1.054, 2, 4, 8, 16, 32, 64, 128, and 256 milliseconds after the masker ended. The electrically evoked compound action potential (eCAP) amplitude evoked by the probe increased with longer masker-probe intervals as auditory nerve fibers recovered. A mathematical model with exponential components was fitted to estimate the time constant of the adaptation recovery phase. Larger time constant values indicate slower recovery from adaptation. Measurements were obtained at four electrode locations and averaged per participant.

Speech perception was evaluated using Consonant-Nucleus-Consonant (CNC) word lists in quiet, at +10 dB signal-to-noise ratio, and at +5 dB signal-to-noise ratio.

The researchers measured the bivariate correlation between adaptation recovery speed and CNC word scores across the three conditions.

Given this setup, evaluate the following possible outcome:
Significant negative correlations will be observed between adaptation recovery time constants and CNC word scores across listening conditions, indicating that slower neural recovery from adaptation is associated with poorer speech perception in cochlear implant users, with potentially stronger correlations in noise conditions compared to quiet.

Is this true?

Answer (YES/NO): NO